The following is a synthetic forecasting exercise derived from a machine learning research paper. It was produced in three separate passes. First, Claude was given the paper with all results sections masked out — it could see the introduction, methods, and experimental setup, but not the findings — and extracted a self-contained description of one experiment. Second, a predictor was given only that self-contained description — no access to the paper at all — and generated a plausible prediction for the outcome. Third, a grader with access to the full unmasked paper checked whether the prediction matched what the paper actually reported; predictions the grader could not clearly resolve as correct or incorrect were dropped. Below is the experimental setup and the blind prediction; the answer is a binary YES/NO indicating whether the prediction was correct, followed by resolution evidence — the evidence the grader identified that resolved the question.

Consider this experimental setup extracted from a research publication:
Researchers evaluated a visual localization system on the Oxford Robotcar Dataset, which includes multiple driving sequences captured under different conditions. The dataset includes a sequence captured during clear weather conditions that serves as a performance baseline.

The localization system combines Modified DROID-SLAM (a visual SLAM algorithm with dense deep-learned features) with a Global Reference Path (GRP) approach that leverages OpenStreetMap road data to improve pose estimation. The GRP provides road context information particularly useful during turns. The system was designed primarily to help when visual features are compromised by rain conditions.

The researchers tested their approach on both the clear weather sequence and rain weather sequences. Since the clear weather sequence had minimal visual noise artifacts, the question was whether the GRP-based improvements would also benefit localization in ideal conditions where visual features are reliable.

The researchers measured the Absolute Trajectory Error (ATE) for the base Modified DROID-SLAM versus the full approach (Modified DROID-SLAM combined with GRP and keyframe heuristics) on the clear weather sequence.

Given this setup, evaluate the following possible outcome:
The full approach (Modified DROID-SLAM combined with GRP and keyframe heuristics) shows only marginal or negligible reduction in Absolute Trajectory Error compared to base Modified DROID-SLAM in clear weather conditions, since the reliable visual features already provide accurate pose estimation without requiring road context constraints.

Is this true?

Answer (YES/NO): NO